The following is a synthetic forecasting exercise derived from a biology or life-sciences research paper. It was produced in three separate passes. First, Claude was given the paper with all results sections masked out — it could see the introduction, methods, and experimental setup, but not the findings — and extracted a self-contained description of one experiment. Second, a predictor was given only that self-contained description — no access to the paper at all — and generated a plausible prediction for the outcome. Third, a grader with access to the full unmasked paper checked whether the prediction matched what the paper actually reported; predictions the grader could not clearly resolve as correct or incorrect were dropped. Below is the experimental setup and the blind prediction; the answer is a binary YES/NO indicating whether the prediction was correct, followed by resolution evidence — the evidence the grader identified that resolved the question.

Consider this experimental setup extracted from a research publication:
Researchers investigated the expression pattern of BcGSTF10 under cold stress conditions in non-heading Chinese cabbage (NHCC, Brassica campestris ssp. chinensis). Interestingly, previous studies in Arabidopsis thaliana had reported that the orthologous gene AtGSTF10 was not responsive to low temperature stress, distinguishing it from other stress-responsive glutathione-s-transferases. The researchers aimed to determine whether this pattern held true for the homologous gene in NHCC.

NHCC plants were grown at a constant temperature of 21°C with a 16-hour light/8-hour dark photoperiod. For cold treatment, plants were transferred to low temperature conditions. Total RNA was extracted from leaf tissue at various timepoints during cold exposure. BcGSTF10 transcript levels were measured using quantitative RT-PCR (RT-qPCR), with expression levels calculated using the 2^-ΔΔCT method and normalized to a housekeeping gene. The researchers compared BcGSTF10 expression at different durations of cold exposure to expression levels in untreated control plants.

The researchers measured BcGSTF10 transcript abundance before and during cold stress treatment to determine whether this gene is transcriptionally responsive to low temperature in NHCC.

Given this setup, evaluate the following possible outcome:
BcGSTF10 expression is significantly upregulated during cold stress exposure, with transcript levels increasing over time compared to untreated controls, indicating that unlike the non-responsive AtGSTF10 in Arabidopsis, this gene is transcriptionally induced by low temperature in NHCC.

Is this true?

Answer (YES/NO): NO